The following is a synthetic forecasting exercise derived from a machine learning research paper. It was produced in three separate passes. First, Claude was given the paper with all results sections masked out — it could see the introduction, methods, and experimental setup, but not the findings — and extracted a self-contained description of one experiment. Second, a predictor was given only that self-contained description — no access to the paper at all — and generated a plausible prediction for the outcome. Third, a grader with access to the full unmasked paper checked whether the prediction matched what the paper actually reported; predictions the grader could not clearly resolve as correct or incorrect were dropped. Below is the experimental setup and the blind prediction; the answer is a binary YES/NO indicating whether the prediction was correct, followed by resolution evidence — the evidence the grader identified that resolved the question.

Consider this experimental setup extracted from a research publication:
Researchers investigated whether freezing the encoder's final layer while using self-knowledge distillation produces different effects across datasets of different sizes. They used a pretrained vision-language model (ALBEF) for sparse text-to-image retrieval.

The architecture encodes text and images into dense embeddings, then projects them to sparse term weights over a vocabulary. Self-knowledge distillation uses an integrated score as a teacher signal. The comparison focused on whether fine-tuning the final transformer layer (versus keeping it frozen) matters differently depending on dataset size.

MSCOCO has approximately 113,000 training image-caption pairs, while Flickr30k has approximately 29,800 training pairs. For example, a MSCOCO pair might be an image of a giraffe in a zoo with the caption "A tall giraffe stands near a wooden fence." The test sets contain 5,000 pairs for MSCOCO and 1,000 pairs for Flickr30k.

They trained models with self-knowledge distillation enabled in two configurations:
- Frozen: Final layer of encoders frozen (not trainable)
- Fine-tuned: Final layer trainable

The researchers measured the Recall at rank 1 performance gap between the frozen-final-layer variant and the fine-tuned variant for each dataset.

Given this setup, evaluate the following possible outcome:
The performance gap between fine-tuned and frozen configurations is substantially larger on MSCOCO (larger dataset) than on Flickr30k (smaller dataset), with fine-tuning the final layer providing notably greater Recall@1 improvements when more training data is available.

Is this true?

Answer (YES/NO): NO